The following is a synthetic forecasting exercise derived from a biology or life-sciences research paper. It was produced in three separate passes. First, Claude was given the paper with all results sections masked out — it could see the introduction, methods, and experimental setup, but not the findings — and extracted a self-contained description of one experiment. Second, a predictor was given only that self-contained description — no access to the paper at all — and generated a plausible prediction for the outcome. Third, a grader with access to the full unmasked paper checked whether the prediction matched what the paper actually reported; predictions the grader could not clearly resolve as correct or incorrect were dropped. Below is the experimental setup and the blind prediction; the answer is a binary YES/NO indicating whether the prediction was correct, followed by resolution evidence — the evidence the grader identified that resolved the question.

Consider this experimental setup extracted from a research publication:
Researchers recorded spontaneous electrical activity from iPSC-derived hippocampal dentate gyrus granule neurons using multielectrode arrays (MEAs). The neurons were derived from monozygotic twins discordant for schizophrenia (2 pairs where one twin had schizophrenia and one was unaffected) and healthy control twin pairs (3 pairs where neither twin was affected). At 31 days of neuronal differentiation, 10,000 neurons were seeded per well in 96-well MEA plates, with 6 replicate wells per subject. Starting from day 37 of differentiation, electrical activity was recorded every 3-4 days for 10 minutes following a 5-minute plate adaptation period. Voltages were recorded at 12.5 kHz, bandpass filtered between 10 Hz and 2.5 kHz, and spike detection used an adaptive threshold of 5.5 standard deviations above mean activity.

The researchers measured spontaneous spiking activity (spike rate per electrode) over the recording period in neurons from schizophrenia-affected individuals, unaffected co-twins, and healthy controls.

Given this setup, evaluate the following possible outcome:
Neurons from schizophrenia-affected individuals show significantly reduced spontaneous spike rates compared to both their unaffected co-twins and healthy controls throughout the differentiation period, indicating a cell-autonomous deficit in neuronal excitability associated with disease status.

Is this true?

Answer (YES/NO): YES